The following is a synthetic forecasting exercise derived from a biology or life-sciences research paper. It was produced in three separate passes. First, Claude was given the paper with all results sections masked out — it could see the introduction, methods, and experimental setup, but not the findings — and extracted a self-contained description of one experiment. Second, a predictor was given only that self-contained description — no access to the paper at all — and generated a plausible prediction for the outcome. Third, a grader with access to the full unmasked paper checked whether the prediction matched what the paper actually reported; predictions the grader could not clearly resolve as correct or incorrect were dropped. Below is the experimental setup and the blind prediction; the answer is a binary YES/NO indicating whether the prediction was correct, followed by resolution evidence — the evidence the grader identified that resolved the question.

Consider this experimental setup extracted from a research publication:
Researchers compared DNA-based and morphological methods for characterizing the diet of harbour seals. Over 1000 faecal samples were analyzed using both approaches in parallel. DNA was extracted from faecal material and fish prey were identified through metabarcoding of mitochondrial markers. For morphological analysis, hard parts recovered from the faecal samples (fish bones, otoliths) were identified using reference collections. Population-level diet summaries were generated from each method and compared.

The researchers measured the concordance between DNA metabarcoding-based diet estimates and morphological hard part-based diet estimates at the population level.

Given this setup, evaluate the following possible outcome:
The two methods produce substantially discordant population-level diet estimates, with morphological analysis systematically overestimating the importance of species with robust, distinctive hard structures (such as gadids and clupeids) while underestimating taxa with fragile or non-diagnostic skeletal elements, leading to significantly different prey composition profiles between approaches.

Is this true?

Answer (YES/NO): NO